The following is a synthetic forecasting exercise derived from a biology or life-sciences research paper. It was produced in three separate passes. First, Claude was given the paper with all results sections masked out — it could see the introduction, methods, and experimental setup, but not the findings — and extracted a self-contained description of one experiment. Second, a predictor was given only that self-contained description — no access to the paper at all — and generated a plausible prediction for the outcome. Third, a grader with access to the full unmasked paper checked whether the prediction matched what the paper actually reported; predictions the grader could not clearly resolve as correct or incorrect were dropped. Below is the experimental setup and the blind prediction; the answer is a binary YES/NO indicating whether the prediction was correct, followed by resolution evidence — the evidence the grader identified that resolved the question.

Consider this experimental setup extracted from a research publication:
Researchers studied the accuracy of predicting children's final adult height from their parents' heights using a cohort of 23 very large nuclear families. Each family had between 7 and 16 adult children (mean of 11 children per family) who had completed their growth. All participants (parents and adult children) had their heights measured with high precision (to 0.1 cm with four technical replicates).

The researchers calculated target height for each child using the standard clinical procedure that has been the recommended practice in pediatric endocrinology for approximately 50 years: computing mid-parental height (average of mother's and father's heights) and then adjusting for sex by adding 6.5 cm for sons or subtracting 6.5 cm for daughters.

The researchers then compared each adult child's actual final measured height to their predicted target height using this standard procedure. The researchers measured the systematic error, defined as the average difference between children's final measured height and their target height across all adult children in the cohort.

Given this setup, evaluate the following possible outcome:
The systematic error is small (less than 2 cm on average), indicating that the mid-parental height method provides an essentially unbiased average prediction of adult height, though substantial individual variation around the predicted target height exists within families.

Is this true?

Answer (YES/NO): NO